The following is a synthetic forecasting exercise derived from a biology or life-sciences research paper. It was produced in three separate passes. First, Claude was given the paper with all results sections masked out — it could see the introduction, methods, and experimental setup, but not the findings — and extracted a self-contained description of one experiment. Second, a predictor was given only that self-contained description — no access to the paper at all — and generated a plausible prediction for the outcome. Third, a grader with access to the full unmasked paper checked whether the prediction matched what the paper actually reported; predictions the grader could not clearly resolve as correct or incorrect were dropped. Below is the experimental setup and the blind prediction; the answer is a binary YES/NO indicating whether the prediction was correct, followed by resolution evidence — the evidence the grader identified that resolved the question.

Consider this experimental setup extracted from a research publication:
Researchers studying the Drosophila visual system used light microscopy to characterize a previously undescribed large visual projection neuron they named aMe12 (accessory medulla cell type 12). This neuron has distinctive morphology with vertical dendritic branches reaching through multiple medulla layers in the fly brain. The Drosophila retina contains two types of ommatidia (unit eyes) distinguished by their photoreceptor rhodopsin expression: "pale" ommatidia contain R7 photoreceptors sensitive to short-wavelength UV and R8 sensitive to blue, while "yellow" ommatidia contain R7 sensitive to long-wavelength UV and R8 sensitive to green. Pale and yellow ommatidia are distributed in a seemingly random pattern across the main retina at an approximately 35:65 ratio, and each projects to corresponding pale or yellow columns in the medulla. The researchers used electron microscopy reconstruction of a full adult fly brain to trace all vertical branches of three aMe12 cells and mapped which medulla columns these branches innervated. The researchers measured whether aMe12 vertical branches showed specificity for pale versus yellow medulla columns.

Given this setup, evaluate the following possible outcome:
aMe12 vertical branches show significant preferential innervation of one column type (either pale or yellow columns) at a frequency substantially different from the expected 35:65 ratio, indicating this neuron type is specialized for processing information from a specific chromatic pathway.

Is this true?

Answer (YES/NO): YES